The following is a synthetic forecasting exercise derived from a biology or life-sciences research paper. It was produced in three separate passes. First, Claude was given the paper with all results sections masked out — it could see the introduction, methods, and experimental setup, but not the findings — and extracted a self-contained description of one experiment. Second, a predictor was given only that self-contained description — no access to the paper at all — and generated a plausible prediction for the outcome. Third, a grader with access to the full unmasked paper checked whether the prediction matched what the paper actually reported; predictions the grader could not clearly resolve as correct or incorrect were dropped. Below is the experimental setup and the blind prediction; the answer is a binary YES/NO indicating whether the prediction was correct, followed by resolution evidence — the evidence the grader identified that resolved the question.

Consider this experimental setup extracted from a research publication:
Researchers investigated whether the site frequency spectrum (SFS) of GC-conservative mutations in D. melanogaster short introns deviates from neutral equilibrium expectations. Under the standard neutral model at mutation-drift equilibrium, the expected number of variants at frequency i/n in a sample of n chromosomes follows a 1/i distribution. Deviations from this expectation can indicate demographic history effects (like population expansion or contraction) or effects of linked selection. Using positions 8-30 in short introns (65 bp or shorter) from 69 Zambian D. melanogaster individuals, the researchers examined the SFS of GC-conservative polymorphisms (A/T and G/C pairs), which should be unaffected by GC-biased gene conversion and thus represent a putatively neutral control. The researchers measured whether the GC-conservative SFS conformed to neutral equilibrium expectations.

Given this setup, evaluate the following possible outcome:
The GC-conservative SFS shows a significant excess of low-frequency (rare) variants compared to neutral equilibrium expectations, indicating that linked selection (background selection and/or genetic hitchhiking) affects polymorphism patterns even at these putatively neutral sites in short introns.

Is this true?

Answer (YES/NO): NO